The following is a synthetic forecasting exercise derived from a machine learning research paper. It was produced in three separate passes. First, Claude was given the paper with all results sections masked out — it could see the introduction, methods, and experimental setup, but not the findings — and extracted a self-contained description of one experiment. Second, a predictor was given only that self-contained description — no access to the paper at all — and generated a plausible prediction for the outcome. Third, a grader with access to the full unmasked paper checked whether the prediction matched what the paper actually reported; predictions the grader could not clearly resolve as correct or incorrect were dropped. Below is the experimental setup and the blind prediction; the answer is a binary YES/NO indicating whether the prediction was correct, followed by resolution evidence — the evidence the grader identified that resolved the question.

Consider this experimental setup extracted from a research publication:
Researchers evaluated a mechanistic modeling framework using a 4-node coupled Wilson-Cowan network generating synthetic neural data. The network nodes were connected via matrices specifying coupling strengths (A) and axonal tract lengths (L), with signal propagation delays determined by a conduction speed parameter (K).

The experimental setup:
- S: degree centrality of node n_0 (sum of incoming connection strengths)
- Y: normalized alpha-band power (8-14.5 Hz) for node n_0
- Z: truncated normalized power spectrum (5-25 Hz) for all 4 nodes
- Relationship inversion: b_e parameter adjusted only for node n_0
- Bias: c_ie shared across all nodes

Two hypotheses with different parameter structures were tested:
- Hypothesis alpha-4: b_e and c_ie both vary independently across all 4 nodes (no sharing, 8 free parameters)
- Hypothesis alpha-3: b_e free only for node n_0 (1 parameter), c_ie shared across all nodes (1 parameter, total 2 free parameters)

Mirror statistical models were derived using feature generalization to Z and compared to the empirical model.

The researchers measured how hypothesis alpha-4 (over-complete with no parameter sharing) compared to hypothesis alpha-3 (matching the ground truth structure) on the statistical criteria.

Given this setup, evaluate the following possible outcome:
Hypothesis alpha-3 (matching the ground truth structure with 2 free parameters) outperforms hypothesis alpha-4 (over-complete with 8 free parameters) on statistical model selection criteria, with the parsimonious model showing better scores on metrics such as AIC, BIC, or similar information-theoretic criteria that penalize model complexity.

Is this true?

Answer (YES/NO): NO